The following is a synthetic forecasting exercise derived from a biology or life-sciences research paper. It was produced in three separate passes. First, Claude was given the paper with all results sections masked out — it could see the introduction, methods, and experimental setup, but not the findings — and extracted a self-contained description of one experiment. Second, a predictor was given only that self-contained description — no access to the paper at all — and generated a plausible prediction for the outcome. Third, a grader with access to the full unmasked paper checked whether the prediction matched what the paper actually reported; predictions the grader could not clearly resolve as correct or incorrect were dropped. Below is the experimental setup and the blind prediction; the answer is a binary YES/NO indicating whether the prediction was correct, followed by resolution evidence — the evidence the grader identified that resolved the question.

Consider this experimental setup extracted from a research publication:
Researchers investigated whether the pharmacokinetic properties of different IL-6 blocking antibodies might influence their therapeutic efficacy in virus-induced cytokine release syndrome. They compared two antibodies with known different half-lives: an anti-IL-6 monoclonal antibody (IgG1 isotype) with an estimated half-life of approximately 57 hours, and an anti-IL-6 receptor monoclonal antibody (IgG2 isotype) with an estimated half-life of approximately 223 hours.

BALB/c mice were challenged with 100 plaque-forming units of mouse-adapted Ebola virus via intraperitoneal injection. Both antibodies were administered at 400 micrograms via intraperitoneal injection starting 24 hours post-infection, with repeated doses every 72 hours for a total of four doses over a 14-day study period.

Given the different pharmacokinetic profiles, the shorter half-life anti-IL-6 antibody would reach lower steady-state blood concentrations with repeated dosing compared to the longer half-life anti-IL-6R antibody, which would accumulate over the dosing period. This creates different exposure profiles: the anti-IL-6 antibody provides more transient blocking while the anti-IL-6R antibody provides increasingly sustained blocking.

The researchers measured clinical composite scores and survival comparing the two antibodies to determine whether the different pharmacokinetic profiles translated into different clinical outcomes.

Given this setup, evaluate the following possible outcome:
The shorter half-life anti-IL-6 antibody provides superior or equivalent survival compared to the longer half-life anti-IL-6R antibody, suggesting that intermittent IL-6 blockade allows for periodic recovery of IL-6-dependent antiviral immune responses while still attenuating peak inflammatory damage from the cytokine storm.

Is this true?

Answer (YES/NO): YES